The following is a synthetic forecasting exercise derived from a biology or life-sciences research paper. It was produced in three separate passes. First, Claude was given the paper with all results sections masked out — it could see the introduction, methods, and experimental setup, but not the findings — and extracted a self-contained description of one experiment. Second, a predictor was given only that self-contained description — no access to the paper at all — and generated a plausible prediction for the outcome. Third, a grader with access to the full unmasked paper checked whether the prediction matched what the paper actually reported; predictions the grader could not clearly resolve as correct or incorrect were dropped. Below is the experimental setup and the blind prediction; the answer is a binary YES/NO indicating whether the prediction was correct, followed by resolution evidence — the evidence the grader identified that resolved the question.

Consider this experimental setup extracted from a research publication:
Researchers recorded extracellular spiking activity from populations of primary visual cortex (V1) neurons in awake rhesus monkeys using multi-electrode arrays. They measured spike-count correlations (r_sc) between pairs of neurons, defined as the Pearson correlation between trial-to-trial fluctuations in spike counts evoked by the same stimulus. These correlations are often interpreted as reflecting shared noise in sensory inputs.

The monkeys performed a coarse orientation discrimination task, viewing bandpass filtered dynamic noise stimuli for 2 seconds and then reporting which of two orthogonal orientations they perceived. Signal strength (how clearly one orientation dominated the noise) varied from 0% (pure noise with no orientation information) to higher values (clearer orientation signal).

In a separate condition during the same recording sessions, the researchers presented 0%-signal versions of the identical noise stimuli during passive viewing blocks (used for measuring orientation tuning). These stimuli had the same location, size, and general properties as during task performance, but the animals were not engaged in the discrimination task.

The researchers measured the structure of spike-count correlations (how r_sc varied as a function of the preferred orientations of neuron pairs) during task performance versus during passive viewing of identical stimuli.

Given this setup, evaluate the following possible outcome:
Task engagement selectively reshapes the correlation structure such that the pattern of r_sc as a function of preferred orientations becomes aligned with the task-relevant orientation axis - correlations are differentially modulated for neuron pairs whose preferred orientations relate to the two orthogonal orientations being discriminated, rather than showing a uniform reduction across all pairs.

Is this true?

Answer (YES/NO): YES